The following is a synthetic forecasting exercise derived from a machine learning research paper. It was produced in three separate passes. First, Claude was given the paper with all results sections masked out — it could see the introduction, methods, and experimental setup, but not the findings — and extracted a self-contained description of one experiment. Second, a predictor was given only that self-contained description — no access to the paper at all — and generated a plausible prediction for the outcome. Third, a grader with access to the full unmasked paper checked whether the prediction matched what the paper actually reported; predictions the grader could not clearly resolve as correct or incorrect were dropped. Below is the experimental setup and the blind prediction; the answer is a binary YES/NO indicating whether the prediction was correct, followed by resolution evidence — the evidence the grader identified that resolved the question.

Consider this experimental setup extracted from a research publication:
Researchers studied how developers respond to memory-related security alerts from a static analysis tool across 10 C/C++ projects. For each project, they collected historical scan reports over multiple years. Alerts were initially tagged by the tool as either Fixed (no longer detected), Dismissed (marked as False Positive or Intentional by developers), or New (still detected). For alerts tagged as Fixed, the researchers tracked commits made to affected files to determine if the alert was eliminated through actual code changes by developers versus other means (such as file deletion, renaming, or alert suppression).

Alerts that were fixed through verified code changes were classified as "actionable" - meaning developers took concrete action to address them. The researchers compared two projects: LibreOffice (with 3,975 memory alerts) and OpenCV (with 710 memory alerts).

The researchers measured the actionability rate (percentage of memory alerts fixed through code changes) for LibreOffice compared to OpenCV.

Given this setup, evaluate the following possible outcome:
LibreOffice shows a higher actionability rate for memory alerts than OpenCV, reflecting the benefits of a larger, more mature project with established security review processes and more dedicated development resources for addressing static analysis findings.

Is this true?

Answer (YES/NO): YES